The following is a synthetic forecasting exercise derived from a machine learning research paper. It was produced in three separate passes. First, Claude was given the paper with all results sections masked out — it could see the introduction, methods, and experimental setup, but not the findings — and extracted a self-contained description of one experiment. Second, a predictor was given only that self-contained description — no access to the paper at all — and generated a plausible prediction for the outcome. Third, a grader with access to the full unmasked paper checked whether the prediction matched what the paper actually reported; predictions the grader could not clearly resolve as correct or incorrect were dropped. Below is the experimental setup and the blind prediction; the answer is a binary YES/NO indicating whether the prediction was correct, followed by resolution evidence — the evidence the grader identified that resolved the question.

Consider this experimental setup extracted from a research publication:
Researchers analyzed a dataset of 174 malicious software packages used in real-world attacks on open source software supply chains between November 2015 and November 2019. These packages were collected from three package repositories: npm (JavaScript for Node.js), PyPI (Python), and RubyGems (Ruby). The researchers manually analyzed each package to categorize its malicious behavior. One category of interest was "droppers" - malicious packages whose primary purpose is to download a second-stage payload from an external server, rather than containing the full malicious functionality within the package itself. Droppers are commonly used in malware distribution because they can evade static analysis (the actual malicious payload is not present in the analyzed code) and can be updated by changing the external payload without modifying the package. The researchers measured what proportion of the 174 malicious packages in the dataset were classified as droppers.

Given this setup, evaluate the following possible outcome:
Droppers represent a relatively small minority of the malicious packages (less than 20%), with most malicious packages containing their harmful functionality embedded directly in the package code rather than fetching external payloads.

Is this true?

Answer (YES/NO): NO